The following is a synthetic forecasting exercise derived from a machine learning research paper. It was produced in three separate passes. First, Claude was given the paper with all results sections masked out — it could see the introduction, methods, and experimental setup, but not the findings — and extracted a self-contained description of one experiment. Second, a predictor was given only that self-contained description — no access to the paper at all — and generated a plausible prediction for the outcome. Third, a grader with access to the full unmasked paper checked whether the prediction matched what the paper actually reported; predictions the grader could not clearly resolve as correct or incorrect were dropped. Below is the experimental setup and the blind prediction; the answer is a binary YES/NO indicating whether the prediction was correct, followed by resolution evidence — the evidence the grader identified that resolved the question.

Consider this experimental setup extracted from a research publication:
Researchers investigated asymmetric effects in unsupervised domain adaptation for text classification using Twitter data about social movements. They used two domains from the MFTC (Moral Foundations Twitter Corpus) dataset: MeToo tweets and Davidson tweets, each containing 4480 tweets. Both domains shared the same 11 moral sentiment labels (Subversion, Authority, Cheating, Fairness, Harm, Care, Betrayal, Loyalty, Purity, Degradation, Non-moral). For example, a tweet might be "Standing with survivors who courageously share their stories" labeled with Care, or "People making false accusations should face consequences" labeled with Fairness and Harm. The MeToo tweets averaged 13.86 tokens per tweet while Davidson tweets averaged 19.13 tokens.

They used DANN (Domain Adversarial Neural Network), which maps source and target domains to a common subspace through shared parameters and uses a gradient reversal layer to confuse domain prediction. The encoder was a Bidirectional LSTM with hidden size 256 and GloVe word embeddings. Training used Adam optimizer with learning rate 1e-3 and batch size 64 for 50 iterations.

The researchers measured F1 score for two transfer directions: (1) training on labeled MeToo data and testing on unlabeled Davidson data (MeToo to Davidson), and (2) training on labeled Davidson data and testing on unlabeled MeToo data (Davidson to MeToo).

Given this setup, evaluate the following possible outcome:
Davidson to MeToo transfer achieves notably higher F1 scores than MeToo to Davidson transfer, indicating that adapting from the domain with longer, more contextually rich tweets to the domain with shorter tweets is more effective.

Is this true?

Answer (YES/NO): NO